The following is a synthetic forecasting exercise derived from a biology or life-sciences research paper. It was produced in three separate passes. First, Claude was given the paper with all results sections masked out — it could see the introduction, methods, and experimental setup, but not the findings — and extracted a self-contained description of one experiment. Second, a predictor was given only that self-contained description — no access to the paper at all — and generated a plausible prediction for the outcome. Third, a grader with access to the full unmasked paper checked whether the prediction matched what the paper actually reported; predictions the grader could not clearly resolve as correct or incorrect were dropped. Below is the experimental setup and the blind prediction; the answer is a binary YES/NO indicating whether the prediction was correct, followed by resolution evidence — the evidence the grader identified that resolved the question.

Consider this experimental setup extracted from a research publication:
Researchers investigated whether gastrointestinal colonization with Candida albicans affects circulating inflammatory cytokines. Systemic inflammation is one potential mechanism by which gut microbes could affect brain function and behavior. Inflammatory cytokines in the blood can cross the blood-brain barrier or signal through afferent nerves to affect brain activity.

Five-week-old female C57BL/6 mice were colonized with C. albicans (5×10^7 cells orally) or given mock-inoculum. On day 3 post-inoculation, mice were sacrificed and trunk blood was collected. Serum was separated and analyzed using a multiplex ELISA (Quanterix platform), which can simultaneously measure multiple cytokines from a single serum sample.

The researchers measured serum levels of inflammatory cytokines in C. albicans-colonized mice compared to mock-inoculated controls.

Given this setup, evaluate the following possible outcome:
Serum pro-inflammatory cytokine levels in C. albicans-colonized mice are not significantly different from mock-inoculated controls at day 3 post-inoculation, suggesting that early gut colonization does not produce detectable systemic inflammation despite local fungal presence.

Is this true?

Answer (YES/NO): NO